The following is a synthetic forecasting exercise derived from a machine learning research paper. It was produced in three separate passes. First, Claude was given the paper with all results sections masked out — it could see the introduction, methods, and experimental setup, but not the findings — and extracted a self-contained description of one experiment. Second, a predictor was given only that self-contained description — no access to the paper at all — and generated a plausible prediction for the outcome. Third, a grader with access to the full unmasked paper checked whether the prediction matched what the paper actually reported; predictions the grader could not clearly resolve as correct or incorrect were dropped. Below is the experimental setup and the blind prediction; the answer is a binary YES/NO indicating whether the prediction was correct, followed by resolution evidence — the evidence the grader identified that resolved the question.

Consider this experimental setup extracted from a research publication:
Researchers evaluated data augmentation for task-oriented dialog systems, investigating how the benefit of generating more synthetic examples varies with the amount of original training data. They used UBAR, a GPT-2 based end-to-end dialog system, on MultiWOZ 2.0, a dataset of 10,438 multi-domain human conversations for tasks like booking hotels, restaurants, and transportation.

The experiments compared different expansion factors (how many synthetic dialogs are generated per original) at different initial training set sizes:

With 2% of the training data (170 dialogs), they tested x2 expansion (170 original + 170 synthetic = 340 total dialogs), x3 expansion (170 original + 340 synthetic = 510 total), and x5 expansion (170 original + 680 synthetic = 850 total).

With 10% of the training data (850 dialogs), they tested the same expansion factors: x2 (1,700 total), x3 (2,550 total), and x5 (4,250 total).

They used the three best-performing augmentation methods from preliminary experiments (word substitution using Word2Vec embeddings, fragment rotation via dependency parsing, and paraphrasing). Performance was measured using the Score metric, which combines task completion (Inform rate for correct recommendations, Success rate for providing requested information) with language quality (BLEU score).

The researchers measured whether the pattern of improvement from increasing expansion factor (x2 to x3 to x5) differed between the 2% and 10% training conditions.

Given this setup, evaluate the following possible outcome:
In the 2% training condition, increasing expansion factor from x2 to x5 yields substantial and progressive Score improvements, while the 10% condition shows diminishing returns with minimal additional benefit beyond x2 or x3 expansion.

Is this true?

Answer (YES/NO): YES